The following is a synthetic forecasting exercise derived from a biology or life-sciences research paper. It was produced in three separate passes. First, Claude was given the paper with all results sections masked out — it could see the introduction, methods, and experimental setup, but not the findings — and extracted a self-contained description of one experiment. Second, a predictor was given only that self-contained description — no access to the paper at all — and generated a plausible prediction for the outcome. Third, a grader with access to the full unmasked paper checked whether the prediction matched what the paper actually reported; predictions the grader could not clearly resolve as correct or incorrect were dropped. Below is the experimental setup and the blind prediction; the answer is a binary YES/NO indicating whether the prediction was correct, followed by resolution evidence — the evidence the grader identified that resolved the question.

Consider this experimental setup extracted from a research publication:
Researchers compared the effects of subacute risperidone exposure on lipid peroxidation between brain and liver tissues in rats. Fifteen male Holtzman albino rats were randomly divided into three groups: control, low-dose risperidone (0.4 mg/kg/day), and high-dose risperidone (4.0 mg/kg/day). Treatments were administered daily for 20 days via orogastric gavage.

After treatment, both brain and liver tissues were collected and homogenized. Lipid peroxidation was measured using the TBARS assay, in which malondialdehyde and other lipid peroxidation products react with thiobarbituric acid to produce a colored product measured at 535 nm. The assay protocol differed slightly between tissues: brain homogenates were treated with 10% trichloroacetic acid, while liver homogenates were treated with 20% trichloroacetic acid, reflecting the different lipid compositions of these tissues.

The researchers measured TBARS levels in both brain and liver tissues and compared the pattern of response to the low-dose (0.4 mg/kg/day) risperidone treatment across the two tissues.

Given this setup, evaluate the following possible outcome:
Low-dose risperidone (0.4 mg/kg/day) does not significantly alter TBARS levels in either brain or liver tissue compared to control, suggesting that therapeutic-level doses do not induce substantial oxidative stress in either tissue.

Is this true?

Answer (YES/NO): NO